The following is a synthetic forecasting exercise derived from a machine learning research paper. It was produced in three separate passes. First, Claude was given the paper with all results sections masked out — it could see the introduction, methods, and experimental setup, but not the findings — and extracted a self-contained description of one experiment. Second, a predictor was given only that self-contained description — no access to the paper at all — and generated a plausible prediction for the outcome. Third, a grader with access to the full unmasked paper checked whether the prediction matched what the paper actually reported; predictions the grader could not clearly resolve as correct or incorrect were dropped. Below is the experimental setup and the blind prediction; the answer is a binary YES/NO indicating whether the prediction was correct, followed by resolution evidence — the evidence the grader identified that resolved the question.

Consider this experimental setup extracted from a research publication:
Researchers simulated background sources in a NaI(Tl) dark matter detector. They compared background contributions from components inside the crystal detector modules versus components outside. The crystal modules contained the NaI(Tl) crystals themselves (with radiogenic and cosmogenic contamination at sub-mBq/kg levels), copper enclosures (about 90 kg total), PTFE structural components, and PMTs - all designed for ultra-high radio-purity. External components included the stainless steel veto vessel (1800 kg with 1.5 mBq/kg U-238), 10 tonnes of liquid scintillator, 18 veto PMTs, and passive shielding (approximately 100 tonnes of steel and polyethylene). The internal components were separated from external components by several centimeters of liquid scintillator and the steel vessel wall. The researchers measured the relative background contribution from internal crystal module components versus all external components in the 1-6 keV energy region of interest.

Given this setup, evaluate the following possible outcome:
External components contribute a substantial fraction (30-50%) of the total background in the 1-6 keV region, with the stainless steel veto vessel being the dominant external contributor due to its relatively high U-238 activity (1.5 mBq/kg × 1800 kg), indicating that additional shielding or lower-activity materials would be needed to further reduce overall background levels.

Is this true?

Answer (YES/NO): NO